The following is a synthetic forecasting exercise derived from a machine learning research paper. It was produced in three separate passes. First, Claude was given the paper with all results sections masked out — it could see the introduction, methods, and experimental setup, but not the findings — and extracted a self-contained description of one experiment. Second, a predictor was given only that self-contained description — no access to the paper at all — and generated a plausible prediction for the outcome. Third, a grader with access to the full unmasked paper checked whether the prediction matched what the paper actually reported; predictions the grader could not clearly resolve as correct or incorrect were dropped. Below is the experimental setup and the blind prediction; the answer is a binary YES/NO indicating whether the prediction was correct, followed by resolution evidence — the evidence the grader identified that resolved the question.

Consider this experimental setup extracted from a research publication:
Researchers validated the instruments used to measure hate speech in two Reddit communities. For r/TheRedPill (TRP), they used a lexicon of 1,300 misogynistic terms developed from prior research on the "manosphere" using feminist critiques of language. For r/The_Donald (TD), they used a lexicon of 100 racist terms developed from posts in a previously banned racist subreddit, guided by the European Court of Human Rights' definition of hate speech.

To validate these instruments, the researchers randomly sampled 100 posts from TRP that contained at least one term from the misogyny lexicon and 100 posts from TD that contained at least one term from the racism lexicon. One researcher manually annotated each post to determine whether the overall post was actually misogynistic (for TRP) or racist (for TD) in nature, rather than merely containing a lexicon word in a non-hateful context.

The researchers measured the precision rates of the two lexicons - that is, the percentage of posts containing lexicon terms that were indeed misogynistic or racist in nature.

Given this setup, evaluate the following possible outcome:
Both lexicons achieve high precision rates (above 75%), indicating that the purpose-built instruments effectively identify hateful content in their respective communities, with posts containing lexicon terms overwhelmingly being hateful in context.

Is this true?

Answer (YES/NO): YES